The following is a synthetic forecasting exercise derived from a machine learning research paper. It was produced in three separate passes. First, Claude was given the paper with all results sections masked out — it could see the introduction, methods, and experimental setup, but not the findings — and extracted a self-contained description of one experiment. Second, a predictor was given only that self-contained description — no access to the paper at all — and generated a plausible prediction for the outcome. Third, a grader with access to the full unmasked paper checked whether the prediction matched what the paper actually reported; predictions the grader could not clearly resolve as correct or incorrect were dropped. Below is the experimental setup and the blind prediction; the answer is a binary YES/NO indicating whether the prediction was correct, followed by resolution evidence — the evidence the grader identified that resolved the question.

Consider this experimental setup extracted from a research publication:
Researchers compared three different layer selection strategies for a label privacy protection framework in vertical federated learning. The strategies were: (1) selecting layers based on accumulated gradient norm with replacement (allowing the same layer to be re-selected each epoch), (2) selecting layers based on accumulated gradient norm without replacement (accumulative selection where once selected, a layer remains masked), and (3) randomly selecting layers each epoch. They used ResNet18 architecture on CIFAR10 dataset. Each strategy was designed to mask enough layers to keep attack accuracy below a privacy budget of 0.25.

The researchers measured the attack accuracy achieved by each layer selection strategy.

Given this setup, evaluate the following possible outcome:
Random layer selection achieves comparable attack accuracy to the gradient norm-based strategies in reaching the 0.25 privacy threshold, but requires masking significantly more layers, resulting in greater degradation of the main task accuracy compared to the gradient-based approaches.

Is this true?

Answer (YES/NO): NO